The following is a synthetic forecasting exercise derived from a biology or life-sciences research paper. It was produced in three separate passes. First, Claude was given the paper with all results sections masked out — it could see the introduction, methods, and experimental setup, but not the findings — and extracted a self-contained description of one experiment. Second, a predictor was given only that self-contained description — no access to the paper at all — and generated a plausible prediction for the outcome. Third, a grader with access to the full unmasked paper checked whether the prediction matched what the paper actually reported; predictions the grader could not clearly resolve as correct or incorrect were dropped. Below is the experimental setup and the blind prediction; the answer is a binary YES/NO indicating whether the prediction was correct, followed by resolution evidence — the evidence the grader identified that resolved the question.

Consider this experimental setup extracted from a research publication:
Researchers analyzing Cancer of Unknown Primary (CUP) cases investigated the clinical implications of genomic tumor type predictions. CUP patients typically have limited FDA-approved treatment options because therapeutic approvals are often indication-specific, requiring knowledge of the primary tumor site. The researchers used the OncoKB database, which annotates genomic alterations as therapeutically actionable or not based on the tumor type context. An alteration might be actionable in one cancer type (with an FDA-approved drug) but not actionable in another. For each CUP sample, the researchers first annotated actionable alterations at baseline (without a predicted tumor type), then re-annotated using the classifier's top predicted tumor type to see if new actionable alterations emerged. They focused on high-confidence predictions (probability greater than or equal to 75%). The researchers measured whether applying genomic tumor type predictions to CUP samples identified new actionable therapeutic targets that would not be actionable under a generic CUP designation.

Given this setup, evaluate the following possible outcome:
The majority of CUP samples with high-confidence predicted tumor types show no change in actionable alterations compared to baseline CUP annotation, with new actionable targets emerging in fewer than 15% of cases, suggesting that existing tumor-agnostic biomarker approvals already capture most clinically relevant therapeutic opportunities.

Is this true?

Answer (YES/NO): NO